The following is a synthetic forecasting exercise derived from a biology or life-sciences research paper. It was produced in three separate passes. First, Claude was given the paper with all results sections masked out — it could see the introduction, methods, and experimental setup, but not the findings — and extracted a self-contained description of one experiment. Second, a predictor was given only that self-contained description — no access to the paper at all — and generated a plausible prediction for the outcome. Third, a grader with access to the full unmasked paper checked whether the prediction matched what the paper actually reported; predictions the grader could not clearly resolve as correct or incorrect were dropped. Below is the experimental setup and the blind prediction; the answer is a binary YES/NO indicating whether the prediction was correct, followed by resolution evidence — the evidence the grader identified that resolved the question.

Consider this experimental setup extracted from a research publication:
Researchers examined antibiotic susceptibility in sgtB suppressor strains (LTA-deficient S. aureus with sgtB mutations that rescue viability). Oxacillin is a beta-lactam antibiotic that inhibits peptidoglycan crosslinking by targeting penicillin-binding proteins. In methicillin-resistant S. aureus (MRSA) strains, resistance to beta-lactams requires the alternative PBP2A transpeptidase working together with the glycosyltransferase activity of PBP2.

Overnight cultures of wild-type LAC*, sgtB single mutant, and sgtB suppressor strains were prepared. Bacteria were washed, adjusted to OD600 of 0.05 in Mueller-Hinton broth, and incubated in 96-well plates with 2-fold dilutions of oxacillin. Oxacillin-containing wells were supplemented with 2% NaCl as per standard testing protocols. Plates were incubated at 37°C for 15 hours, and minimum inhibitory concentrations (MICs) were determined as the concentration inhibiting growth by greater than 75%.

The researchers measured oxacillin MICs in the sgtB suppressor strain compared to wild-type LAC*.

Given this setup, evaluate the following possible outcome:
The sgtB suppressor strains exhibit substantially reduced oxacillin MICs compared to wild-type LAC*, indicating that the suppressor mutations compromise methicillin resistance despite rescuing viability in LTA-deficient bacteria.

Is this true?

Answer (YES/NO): YES